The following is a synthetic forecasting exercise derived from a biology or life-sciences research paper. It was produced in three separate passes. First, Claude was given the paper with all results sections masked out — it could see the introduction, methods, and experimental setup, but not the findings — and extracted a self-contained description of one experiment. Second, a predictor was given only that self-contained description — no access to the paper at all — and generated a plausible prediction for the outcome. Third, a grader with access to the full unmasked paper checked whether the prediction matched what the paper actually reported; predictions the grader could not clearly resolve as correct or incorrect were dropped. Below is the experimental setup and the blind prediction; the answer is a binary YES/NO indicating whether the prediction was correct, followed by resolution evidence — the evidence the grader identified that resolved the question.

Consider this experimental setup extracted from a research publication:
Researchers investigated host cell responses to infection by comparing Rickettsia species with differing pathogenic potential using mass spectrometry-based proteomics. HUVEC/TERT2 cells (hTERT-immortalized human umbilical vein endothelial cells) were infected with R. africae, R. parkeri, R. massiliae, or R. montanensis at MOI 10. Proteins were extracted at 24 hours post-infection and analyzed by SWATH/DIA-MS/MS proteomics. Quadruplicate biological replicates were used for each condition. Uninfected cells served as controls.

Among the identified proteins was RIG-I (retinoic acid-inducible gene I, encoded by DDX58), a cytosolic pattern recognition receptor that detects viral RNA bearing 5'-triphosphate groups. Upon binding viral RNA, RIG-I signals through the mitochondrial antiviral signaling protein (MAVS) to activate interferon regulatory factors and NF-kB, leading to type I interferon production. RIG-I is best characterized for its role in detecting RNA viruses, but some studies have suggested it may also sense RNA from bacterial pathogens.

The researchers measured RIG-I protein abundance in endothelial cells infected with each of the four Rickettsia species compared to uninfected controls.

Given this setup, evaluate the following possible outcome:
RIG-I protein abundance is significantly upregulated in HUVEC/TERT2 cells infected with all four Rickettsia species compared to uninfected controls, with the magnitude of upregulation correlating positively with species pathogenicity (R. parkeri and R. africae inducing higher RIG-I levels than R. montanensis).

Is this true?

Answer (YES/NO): NO